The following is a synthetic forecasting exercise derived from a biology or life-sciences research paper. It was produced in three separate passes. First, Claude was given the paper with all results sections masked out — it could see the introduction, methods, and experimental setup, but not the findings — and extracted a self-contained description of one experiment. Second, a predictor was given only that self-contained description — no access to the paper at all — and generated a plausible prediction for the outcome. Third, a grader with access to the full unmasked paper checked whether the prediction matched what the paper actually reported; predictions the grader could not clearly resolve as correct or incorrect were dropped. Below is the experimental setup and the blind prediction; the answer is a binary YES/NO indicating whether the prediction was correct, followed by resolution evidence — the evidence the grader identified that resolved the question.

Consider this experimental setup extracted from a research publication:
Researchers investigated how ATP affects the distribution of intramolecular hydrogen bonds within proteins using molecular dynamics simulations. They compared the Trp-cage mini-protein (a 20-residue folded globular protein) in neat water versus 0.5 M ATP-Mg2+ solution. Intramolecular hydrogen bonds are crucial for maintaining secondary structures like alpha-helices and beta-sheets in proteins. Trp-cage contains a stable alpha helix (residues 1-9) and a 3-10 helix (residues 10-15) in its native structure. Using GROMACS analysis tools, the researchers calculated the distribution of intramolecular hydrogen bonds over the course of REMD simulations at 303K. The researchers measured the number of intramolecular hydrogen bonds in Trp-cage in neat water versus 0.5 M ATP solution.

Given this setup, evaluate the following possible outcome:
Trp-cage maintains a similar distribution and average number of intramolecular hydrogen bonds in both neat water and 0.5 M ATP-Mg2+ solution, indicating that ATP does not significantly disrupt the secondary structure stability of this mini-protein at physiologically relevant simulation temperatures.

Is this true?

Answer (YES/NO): NO